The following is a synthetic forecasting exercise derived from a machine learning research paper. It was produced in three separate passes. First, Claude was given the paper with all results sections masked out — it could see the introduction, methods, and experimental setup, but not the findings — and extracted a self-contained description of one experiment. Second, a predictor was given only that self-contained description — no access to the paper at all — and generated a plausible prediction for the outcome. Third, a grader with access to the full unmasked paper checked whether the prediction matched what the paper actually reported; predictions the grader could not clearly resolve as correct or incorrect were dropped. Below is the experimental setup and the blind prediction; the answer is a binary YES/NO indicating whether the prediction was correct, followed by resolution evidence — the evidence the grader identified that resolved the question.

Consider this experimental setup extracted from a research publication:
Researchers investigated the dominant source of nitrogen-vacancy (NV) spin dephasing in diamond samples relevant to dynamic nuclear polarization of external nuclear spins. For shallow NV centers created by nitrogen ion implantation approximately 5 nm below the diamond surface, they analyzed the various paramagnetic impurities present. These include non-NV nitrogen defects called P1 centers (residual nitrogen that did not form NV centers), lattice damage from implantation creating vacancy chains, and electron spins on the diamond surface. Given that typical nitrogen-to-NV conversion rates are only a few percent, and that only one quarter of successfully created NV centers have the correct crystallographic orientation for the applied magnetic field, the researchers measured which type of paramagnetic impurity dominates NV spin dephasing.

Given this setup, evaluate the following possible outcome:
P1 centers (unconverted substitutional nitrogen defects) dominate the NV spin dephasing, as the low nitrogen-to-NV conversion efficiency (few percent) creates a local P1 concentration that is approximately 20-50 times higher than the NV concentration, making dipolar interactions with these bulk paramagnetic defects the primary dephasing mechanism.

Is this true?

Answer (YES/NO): YES